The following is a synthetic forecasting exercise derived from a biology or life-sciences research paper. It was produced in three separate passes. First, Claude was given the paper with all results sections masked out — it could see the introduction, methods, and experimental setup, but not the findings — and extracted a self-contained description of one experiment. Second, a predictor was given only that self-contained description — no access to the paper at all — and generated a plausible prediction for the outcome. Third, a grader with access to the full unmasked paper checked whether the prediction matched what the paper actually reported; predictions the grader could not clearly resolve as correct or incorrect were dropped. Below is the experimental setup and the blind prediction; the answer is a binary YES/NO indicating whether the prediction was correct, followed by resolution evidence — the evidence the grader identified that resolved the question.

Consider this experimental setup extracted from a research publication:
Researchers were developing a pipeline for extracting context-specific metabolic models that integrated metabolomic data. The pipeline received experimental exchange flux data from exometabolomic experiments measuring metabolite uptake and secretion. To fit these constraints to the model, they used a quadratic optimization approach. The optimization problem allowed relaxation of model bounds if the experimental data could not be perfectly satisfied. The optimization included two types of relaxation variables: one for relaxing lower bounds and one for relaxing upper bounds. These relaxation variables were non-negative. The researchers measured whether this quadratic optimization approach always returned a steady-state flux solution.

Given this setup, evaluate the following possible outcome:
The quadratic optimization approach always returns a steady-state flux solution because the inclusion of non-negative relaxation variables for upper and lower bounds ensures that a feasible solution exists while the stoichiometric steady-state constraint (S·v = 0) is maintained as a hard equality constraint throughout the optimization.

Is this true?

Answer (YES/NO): YES